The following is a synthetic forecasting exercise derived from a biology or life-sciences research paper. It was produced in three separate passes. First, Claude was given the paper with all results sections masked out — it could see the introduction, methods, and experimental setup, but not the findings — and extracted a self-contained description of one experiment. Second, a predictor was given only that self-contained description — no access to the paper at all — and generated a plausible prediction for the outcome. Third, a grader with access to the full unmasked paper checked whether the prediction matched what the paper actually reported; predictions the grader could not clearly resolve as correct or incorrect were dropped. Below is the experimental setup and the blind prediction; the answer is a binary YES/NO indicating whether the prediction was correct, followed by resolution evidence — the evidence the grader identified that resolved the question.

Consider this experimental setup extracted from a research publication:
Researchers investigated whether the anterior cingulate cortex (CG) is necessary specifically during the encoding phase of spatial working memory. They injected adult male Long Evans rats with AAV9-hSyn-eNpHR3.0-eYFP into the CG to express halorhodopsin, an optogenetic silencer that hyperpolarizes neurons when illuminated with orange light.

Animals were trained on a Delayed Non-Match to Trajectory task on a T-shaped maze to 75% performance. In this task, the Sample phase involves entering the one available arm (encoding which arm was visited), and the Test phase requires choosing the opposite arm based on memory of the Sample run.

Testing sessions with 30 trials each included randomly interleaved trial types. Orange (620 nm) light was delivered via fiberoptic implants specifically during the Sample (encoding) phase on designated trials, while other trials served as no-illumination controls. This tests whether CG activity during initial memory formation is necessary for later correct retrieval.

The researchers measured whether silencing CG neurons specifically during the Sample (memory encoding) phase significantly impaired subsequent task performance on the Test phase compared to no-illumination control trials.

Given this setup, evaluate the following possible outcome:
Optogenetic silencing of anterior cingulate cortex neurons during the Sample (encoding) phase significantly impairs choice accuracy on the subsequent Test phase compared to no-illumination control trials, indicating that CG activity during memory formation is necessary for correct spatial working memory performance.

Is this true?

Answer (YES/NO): NO